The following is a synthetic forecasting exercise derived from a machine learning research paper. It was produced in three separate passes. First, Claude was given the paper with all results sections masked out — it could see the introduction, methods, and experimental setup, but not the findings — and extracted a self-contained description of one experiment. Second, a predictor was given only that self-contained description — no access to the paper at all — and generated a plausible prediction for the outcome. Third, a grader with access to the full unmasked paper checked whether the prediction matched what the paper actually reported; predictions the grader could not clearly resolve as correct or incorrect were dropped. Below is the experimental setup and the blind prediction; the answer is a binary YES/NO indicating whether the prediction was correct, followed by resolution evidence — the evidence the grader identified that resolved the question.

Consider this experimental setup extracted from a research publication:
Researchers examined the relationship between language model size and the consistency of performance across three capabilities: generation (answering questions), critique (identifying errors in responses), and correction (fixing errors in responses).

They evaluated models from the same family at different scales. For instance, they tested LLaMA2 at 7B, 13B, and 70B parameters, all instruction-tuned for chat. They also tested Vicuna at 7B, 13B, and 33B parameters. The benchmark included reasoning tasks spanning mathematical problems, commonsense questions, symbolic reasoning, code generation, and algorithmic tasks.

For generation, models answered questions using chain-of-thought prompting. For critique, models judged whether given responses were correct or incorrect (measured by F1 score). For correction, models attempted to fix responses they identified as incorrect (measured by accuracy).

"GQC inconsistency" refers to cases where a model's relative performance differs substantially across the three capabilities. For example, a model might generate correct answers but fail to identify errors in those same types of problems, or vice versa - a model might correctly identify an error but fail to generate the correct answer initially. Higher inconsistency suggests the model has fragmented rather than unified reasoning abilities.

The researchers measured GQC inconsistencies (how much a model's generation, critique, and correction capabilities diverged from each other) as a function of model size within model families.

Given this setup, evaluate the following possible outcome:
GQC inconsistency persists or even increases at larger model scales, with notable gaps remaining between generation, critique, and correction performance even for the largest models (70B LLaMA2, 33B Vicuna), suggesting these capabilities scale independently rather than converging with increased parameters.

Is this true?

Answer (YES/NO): NO